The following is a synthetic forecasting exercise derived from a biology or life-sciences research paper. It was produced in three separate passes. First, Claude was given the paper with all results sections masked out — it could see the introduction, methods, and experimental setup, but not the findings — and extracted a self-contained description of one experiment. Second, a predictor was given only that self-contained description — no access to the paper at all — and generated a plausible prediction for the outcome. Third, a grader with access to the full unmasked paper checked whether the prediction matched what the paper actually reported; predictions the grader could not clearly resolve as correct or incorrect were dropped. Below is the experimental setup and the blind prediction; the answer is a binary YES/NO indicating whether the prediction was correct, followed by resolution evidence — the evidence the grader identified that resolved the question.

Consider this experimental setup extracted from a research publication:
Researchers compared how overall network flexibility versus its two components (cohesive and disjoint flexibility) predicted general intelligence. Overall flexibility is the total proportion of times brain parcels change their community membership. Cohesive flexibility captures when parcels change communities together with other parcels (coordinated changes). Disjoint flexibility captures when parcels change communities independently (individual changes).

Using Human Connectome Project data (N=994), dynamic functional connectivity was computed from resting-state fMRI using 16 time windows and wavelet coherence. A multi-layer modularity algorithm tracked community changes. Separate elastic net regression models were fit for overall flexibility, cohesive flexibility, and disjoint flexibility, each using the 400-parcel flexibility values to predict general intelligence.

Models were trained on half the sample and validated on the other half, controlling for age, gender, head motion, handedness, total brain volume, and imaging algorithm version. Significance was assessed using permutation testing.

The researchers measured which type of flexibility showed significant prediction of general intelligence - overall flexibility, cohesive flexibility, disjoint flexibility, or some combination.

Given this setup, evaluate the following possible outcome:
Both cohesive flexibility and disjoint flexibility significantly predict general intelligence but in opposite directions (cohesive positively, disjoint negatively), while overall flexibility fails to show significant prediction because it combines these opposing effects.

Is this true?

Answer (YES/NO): NO